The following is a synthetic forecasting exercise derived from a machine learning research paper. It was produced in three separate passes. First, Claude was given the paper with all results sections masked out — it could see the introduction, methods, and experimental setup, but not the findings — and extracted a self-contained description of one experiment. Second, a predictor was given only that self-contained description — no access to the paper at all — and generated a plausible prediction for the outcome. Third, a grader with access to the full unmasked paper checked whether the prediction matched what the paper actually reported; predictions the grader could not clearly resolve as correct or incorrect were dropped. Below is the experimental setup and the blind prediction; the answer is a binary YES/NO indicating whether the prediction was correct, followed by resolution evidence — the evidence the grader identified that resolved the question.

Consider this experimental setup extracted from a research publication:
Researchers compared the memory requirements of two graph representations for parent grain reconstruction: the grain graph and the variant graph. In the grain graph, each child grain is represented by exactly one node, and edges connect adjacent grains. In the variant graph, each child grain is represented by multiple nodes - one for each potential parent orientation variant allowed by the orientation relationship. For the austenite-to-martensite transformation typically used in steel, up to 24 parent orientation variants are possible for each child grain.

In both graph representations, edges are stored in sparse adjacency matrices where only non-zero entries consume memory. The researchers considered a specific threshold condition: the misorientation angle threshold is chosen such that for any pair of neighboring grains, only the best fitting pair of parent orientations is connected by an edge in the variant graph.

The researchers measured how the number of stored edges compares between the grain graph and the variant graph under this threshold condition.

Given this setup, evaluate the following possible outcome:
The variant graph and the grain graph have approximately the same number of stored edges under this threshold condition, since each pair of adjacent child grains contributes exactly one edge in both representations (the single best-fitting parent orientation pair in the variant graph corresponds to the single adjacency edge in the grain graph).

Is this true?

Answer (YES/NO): YES